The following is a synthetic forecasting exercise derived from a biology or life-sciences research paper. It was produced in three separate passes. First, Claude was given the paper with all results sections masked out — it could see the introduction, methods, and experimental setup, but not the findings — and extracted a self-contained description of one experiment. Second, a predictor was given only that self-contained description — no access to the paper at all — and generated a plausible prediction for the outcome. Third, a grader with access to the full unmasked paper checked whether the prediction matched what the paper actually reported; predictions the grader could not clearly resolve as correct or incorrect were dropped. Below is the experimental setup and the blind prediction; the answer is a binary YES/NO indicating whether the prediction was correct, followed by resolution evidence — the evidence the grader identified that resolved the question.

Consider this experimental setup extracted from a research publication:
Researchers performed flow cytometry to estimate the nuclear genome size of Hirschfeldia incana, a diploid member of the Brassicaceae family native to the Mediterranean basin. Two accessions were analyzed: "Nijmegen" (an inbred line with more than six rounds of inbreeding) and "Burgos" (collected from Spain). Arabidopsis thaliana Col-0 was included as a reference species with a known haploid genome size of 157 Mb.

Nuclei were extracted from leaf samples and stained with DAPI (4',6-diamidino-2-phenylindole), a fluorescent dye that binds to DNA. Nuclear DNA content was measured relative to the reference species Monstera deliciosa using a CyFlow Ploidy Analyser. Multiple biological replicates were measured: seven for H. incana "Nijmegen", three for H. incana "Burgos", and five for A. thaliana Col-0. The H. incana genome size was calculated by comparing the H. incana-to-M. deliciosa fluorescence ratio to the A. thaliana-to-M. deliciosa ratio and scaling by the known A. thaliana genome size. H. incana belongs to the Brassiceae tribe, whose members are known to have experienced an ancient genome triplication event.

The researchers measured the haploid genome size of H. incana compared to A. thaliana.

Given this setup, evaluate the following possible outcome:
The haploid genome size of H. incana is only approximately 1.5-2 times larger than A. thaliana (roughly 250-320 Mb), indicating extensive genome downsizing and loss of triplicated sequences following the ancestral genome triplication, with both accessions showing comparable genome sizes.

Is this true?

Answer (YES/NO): NO